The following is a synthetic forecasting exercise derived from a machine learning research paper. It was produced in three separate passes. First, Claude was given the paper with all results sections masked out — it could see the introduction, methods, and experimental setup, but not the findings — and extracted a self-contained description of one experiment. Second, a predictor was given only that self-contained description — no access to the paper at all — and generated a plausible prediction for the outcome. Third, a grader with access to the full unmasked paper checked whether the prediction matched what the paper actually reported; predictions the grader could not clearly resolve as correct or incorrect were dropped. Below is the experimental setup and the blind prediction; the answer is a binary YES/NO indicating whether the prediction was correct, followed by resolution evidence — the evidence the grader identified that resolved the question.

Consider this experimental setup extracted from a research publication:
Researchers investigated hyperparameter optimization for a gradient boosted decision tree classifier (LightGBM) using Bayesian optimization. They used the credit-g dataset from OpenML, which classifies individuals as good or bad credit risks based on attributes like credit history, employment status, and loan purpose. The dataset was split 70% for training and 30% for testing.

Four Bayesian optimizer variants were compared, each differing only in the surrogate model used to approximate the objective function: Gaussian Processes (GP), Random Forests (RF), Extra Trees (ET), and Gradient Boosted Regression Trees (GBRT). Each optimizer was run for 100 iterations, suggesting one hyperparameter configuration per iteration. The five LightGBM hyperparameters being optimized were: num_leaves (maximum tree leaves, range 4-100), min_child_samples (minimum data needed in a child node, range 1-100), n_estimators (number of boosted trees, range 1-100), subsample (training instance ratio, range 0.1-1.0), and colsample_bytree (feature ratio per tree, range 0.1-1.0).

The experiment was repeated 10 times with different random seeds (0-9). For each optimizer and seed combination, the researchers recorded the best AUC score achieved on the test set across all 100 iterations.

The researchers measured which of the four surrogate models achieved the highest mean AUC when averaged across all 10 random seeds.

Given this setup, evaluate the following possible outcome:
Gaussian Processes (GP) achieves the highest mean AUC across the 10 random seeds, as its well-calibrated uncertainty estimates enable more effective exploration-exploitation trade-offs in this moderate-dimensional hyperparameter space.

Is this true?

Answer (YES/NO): NO